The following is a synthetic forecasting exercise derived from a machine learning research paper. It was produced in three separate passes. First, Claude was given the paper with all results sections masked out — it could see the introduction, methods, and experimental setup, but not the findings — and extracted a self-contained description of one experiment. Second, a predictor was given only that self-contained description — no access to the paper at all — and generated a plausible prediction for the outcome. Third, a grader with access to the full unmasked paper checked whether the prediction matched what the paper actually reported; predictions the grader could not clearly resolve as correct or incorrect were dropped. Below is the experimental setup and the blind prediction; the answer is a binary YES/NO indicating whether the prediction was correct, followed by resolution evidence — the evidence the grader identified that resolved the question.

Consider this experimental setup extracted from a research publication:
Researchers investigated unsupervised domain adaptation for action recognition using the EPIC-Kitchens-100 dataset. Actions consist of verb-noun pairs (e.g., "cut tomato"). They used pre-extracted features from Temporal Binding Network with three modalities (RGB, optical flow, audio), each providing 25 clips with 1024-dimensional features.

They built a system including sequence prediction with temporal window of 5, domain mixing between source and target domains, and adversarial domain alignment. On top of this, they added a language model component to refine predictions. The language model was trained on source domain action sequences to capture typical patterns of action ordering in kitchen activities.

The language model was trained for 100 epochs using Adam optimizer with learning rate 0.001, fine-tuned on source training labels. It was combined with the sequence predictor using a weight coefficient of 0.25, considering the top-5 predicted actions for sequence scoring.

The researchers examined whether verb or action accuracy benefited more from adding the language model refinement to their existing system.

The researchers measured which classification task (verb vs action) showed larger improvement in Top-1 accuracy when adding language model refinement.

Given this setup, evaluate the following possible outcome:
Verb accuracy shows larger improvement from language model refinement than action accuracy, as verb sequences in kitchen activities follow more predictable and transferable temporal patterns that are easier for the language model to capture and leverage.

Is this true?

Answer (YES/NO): YES